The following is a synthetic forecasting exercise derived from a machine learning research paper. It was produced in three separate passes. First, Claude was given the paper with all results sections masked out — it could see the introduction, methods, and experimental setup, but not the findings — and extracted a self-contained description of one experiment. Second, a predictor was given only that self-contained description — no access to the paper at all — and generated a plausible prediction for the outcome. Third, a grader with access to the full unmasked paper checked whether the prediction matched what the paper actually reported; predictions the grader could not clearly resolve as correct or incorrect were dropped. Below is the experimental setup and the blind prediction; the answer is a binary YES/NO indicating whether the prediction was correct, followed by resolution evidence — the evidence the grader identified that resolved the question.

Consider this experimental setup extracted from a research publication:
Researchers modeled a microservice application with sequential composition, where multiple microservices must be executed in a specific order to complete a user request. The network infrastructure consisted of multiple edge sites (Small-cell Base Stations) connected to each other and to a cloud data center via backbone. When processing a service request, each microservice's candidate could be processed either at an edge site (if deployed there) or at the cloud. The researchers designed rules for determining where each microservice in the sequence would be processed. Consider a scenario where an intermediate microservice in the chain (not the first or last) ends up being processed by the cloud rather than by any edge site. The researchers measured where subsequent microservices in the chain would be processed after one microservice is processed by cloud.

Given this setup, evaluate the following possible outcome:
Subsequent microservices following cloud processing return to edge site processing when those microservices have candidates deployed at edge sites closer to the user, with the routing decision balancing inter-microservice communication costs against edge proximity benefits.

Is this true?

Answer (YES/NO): NO